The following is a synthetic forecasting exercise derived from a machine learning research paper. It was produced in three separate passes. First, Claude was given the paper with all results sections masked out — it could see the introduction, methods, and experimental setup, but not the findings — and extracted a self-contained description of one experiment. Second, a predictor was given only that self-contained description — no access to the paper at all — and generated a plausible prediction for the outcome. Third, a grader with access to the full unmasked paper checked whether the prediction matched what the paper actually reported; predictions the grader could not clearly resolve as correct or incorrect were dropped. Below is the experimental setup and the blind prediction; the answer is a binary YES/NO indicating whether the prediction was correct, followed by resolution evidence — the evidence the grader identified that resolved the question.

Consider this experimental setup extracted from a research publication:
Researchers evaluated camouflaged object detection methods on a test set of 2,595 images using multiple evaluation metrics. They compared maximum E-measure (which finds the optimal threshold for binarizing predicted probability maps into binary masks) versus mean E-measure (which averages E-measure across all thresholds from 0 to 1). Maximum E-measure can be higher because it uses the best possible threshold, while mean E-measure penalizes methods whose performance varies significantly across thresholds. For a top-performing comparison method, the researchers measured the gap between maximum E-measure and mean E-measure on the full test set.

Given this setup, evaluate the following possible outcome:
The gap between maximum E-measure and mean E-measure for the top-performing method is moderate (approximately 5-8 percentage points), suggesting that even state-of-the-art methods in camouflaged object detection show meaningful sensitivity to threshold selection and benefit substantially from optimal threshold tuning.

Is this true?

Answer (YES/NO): YES